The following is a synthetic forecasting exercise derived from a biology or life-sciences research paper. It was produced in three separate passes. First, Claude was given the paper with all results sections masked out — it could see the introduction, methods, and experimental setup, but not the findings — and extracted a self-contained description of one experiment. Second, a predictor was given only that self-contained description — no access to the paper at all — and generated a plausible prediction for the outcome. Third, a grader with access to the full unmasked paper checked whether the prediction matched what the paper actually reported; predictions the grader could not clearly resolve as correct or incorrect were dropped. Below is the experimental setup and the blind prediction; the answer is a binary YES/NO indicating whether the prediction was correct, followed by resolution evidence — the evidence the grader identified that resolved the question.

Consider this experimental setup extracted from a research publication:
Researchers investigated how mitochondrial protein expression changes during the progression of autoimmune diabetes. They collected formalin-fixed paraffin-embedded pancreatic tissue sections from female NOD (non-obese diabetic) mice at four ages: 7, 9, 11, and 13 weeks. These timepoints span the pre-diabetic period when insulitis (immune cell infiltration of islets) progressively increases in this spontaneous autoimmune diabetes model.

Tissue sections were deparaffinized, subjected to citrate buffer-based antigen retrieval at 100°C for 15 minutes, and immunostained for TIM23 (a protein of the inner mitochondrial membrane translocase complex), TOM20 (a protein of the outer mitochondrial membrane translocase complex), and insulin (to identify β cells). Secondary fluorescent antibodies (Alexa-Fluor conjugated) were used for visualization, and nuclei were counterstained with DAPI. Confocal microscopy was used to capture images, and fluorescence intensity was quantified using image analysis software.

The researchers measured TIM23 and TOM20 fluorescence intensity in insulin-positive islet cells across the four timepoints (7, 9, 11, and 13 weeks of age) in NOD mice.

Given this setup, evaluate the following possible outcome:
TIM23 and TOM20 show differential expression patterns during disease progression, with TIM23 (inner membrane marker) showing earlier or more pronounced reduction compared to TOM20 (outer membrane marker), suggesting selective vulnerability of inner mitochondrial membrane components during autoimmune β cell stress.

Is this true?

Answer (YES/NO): YES